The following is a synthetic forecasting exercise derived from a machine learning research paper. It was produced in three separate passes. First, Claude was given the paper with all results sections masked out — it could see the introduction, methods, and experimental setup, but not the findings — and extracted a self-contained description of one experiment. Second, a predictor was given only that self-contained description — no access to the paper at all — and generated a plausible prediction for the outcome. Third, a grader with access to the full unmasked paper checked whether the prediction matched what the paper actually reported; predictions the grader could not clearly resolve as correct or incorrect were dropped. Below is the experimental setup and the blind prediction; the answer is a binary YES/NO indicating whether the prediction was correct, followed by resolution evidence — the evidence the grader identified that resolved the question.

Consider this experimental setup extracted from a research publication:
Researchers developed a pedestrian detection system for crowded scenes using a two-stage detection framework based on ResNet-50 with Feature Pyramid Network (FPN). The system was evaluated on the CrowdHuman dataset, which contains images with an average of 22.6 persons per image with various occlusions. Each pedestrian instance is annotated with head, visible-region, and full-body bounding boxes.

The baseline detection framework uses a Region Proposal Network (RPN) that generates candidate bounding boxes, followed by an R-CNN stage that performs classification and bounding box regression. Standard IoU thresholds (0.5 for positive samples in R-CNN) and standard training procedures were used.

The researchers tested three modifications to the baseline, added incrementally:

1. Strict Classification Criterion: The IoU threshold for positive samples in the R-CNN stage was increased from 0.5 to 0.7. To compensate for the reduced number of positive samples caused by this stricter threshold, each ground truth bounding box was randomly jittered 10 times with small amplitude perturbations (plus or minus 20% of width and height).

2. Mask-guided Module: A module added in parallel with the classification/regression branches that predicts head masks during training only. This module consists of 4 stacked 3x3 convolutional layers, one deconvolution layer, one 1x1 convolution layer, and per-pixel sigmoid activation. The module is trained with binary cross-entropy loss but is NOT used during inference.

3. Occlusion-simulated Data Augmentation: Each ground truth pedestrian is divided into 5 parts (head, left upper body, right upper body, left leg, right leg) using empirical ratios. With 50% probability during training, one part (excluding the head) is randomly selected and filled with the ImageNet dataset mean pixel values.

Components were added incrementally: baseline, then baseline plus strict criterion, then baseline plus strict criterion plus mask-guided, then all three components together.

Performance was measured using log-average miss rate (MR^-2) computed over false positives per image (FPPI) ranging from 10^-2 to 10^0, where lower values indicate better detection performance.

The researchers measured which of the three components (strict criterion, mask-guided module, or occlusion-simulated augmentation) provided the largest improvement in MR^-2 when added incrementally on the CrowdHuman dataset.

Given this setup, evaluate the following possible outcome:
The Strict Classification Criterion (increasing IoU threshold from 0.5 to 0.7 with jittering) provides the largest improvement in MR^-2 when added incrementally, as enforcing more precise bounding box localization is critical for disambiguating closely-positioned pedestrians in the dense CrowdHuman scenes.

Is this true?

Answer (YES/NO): NO